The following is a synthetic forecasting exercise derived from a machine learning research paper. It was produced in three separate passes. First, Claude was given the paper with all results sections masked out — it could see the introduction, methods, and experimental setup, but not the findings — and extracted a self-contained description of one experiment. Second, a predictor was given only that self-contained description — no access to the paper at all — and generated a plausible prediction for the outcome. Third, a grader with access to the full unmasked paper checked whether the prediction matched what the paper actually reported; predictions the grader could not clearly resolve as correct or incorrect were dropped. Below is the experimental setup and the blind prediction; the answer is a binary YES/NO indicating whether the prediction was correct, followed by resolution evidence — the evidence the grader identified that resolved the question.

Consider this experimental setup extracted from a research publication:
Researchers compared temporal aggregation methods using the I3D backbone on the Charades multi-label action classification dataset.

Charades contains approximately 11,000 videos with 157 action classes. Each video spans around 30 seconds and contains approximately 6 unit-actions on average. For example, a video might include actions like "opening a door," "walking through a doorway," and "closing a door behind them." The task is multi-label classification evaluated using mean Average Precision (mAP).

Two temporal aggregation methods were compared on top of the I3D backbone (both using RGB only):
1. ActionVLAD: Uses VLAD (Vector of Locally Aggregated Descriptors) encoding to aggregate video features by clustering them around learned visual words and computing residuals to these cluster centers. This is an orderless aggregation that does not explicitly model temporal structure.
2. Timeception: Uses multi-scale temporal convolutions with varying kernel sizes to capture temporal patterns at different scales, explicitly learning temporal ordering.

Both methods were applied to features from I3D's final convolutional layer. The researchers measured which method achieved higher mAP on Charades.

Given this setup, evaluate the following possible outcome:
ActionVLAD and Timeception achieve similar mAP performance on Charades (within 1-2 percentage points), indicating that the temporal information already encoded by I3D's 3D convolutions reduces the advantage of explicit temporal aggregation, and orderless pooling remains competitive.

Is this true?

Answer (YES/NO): YES